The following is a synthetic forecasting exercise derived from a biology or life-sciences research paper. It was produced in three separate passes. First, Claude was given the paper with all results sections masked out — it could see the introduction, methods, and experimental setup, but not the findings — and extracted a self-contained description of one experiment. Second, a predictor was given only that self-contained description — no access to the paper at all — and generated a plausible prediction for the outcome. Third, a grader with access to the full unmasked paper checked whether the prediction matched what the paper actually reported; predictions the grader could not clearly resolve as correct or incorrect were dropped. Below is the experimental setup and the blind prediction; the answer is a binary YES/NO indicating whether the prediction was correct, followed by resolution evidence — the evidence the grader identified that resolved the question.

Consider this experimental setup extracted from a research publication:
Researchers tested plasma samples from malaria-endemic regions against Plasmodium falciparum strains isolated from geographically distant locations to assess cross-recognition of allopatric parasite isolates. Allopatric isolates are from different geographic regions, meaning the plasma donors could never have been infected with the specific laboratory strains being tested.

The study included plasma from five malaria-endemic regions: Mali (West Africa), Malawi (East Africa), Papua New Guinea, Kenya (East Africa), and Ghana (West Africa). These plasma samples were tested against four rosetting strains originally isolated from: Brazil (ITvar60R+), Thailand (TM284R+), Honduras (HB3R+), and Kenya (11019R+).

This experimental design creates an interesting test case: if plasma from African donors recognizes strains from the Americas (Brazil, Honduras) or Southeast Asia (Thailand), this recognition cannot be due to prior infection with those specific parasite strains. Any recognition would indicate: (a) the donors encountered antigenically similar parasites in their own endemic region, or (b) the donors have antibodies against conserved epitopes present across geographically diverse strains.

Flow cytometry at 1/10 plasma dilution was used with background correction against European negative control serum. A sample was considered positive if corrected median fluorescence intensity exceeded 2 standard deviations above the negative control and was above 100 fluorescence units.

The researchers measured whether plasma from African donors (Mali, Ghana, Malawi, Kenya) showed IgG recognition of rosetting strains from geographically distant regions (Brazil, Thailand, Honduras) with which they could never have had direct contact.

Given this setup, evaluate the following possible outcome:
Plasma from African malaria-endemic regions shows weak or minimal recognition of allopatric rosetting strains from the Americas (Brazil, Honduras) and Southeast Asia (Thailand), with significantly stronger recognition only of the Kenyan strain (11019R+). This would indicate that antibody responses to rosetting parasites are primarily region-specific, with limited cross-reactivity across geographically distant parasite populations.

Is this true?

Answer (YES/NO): NO